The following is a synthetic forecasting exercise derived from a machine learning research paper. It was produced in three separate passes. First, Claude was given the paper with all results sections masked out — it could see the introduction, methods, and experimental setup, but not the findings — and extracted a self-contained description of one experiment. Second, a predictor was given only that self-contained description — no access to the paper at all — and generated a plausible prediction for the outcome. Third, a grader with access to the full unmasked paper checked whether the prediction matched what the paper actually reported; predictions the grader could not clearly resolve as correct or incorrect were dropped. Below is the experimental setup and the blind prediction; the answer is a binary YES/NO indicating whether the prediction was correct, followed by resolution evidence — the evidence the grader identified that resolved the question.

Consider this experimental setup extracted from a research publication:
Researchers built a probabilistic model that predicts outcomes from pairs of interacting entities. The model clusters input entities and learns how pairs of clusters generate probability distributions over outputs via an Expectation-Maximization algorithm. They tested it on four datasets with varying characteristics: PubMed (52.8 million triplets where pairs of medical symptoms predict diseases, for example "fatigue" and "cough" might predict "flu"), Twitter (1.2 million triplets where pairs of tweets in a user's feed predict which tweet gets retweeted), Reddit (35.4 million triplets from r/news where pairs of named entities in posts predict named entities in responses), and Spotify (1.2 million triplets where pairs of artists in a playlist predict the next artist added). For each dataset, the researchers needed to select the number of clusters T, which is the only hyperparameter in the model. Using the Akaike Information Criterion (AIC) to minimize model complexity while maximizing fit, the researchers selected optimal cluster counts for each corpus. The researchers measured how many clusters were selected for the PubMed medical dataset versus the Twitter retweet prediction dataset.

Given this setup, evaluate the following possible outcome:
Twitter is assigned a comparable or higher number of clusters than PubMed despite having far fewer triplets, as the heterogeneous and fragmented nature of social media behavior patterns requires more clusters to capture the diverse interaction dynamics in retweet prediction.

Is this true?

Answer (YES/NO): NO